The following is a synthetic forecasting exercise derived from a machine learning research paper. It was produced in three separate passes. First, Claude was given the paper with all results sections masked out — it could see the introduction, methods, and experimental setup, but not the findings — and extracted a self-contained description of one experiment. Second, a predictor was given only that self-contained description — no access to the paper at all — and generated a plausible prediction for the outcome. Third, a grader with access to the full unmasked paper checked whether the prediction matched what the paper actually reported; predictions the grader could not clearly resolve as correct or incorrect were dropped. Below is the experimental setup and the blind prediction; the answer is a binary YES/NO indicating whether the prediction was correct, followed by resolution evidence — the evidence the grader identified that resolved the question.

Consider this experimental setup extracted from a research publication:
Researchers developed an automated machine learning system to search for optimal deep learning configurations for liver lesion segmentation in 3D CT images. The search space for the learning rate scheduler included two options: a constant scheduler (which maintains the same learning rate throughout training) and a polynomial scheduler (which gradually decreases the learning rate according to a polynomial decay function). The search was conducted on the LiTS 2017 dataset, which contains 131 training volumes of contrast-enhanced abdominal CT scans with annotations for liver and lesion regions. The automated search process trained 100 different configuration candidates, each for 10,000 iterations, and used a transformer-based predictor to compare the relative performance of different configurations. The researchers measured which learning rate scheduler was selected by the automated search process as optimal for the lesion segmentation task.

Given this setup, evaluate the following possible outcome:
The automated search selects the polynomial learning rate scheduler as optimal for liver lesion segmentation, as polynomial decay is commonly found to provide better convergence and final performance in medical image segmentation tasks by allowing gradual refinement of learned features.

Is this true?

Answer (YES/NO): NO